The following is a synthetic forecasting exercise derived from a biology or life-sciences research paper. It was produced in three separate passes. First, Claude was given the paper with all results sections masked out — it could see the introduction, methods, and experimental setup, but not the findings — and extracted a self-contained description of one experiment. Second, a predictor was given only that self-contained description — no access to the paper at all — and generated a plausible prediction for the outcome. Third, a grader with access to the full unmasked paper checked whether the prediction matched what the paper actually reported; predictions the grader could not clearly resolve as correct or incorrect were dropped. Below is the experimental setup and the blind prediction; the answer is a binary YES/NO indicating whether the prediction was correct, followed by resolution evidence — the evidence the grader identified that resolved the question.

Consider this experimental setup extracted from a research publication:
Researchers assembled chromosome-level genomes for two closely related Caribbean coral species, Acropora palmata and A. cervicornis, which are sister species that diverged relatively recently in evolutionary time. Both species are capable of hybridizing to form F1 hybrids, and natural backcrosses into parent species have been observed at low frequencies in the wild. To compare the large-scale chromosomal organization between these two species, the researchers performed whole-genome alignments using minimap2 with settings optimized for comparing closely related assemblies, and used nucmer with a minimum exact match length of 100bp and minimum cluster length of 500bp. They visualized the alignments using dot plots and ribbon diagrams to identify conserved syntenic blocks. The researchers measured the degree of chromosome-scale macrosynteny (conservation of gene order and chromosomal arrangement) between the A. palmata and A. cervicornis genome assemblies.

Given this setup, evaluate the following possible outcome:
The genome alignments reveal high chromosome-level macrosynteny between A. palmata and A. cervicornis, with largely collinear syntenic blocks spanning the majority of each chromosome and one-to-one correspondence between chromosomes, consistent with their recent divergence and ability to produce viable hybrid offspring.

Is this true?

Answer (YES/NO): YES